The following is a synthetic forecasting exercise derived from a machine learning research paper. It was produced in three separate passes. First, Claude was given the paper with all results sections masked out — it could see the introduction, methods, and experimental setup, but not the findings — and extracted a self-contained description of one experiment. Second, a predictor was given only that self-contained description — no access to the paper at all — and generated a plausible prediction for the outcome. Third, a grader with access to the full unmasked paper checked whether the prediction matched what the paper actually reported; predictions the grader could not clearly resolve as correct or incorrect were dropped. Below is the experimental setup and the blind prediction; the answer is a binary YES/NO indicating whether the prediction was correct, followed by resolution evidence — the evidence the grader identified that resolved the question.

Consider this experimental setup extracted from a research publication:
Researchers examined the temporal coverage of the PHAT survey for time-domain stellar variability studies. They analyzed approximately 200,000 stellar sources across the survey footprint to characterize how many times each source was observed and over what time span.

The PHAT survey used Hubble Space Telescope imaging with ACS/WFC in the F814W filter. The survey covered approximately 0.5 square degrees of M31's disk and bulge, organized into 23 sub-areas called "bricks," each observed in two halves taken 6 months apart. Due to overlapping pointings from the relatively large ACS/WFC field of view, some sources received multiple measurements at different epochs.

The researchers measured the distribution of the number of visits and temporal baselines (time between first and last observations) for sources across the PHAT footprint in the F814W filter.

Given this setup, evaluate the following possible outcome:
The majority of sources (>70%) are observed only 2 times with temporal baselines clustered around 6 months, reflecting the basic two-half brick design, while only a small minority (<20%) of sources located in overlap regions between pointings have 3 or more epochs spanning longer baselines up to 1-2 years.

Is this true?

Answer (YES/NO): NO